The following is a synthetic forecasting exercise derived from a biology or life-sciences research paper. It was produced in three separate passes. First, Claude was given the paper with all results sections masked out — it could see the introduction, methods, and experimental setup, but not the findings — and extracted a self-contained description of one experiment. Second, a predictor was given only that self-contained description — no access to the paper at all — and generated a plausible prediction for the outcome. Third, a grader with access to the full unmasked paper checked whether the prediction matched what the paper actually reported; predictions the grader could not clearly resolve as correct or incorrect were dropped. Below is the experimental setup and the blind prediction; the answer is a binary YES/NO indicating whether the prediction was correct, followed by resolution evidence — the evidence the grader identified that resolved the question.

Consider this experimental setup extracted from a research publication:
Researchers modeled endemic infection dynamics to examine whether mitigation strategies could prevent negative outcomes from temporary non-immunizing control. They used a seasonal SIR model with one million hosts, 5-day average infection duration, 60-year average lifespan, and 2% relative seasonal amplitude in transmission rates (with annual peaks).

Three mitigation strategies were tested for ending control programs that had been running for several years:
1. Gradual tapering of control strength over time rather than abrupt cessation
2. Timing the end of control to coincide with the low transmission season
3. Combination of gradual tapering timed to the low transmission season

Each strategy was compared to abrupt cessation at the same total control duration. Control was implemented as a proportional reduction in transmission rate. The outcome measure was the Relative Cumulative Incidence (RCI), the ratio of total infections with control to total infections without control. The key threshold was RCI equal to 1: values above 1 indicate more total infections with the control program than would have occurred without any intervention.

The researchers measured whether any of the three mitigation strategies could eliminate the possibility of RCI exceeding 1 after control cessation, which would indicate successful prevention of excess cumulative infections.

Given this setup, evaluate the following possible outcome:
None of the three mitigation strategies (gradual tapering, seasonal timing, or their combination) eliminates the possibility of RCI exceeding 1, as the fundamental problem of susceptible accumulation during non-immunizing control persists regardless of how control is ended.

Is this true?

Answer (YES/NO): YES